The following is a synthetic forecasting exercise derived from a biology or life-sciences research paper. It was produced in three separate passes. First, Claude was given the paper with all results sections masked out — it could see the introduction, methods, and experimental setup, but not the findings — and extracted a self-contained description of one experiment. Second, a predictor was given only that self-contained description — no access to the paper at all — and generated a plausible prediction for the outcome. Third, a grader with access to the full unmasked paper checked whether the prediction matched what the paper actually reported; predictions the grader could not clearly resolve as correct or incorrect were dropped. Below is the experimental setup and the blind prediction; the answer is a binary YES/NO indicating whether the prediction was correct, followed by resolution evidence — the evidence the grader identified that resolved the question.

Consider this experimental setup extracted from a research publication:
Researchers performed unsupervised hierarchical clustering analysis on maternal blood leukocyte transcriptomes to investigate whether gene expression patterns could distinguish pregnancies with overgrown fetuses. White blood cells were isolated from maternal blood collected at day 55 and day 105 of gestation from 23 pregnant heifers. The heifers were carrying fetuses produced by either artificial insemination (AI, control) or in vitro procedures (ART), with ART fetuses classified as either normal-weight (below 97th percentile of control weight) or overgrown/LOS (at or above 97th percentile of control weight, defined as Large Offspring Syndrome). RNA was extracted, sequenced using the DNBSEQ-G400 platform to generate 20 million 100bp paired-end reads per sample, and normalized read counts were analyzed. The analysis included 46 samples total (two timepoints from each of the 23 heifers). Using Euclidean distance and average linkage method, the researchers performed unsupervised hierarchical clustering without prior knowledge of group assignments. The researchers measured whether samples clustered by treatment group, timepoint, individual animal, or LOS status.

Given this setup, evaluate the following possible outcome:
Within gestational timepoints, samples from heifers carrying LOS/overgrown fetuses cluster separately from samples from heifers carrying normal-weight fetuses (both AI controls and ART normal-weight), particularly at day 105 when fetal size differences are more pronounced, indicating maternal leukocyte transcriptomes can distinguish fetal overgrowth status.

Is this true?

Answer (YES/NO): NO